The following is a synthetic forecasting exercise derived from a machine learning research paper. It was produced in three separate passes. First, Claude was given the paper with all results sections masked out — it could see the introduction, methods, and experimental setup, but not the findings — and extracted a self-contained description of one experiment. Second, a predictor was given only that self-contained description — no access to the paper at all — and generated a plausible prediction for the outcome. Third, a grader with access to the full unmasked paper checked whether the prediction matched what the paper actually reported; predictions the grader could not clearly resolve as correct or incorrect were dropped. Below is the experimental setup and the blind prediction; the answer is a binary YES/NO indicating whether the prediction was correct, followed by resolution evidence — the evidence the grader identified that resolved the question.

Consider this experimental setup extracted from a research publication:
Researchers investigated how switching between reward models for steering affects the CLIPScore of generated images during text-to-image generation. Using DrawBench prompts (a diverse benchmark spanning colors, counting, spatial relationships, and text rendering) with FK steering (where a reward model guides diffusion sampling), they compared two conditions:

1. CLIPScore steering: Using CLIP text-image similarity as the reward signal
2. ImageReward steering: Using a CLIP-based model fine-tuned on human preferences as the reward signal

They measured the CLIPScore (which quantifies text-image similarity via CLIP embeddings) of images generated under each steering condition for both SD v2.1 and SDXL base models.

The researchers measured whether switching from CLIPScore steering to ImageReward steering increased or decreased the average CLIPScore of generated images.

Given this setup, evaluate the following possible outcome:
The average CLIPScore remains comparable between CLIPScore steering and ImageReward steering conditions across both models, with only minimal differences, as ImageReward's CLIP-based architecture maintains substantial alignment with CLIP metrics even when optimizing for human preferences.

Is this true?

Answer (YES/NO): YES